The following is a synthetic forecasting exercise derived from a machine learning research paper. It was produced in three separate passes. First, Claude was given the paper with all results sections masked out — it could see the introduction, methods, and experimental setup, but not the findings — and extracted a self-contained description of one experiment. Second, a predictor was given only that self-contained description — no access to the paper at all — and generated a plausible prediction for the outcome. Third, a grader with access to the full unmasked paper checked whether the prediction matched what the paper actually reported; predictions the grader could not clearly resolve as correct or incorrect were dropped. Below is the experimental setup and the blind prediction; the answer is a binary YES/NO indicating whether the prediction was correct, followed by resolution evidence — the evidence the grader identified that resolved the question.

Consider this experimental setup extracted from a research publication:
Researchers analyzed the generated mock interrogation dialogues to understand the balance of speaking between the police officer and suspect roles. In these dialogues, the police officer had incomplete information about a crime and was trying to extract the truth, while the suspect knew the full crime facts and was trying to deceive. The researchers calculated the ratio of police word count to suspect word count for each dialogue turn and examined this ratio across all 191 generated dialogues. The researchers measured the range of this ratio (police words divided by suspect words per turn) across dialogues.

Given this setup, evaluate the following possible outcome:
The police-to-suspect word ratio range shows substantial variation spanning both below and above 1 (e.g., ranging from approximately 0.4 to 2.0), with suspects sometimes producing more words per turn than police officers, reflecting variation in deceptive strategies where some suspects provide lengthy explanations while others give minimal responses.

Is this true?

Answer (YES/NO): NO